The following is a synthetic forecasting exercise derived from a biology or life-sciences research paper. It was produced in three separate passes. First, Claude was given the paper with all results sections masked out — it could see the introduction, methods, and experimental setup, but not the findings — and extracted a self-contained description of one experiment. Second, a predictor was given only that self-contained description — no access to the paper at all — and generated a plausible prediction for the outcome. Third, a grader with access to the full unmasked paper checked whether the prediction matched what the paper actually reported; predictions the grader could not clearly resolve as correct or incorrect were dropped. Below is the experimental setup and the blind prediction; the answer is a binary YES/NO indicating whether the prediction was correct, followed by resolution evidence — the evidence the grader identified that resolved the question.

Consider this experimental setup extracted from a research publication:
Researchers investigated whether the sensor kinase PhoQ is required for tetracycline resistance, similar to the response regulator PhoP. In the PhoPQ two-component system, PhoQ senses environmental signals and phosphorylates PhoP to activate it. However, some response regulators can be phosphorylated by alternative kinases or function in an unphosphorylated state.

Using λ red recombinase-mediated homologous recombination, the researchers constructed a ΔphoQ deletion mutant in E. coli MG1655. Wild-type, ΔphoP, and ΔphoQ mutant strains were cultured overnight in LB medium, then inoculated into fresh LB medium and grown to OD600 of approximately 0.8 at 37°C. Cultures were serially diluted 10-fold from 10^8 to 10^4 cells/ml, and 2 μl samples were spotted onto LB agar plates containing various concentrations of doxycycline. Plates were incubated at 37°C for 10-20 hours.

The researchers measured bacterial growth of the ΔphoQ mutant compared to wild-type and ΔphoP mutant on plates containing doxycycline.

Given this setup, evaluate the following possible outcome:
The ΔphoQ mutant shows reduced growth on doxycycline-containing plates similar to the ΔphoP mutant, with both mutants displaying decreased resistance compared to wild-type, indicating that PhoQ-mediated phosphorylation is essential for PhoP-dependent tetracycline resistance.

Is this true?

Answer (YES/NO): YES